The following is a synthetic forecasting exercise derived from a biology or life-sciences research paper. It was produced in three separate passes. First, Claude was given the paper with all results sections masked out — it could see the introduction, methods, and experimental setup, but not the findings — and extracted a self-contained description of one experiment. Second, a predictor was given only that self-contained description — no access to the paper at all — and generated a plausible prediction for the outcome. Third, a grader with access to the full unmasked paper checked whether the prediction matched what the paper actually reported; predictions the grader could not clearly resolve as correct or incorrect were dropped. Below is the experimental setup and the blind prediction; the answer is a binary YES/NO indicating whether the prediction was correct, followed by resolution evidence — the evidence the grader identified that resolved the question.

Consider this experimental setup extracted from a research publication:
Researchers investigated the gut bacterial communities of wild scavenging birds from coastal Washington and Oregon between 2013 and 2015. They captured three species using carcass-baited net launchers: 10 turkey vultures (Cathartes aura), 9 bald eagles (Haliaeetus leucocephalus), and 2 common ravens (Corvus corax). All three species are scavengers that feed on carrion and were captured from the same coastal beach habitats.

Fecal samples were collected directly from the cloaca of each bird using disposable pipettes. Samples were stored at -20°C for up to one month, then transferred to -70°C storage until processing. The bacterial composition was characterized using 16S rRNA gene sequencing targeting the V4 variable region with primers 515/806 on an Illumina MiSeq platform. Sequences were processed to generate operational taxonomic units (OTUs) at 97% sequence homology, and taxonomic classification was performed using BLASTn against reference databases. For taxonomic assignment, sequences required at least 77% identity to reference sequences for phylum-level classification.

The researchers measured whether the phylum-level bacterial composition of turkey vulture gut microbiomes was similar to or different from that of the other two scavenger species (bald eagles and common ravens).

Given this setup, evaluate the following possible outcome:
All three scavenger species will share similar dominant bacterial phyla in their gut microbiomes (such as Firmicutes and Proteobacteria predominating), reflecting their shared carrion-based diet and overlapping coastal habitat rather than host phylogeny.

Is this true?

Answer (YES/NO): NO